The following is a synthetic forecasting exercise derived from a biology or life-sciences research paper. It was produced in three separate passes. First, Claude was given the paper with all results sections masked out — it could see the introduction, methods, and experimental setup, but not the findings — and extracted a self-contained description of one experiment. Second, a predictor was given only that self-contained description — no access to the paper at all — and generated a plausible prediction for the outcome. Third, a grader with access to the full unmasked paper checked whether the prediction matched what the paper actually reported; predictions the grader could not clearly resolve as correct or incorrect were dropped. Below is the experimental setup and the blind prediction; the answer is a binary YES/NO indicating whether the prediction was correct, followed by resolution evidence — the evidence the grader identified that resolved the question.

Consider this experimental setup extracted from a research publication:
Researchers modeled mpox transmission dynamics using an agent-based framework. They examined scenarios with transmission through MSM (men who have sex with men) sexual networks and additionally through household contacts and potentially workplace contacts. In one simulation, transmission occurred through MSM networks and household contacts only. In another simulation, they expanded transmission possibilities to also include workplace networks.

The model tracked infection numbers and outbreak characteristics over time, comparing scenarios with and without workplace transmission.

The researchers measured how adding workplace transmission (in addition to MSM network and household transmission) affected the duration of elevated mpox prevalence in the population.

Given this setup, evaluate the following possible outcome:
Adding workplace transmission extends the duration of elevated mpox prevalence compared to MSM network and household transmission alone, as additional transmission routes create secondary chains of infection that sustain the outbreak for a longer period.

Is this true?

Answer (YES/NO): YES